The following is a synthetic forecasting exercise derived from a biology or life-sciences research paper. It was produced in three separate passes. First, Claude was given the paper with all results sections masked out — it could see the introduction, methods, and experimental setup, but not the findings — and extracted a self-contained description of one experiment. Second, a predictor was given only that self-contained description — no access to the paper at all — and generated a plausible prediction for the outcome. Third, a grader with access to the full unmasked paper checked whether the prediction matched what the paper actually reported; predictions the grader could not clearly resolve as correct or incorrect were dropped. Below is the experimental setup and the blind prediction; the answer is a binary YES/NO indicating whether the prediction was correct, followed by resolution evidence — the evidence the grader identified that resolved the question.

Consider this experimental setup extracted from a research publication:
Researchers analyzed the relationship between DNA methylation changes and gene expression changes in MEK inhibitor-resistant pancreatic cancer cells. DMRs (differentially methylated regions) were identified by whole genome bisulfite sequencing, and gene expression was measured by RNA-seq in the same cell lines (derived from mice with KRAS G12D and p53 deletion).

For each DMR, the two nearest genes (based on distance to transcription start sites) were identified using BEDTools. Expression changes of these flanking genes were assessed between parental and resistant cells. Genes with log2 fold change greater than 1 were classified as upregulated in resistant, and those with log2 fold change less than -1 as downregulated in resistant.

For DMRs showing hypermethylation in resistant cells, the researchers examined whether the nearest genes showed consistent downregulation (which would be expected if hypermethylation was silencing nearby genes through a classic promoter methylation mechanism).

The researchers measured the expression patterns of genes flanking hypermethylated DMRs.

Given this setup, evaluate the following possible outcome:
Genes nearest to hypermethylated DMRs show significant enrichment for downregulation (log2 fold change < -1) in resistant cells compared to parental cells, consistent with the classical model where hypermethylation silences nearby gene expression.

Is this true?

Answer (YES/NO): NO